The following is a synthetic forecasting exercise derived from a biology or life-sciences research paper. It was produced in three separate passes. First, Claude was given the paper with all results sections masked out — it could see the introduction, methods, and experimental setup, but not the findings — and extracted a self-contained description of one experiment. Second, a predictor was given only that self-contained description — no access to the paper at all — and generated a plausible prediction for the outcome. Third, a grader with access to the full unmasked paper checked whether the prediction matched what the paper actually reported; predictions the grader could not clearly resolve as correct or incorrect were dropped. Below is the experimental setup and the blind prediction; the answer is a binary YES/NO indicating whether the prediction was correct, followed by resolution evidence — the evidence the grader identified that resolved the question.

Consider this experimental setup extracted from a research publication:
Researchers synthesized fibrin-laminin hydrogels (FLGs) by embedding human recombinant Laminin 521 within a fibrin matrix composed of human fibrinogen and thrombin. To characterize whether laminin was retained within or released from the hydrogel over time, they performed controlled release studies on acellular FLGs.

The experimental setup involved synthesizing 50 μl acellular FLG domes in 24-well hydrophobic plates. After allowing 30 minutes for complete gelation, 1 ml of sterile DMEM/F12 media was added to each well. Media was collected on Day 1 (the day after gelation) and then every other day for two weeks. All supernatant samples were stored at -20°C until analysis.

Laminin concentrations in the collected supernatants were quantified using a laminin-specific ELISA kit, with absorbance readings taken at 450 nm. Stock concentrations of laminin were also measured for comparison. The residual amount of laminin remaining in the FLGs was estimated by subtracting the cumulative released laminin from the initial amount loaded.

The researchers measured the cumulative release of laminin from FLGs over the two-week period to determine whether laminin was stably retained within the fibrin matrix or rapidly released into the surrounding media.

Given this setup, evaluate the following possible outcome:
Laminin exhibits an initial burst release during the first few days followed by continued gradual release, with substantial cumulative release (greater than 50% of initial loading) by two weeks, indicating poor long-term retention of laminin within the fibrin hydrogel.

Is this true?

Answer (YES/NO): NO